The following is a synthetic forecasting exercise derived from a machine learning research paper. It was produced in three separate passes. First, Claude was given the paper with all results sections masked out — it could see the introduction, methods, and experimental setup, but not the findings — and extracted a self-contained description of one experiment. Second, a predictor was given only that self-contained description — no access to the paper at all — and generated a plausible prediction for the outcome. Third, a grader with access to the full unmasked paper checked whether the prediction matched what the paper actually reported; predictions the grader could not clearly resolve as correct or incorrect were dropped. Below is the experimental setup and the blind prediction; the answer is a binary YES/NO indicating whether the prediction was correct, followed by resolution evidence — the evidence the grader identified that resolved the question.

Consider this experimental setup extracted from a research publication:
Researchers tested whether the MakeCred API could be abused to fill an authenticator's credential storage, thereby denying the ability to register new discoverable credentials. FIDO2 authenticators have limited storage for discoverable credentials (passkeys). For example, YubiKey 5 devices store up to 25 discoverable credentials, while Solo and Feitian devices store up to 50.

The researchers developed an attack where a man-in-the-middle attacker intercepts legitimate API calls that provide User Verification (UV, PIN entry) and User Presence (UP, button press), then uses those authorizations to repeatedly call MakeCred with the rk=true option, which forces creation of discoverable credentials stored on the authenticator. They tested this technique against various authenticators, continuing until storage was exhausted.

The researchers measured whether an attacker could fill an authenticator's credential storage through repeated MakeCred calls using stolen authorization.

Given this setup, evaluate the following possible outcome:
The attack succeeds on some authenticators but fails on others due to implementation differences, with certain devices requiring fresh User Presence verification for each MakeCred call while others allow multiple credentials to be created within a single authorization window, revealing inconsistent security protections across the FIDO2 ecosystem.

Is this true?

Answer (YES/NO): NO